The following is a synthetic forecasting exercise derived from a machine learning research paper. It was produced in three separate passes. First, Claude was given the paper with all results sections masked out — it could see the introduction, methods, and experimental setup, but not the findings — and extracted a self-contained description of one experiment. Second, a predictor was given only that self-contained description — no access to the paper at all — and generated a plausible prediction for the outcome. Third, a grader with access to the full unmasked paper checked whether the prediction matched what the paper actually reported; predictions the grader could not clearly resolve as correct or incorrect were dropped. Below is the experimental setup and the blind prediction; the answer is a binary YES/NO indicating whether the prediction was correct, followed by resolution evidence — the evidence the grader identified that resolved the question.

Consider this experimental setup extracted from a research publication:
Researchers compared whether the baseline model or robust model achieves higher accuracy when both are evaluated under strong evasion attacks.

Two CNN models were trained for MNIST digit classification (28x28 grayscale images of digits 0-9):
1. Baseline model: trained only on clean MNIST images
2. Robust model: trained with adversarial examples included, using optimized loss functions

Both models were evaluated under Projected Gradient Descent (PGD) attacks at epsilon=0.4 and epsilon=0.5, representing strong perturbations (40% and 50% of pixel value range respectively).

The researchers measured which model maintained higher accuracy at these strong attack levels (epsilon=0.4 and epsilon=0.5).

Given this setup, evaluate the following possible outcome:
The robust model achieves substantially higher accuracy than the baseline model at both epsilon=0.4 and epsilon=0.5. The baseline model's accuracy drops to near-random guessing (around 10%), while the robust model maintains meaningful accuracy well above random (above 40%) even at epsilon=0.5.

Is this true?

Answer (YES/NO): NO